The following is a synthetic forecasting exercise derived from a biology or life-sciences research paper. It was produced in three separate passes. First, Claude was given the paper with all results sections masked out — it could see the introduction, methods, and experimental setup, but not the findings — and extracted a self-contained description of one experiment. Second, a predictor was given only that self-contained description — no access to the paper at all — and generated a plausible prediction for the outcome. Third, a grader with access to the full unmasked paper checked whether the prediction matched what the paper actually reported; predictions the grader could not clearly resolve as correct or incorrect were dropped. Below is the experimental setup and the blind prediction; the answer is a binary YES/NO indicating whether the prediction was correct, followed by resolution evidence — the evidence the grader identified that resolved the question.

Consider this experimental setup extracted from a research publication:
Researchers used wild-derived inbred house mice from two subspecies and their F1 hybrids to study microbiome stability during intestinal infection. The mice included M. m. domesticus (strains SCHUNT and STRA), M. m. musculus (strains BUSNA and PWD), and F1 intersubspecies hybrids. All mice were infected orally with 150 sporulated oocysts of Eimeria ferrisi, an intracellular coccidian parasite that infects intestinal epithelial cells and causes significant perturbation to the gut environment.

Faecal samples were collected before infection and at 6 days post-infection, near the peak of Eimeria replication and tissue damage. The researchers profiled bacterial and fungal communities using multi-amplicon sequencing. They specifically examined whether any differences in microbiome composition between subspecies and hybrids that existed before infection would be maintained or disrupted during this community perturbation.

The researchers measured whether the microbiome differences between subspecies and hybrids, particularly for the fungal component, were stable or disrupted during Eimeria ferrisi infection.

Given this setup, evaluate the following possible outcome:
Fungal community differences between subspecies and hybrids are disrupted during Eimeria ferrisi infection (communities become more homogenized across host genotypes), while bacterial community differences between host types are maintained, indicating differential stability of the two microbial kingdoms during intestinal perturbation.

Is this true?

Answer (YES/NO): NO